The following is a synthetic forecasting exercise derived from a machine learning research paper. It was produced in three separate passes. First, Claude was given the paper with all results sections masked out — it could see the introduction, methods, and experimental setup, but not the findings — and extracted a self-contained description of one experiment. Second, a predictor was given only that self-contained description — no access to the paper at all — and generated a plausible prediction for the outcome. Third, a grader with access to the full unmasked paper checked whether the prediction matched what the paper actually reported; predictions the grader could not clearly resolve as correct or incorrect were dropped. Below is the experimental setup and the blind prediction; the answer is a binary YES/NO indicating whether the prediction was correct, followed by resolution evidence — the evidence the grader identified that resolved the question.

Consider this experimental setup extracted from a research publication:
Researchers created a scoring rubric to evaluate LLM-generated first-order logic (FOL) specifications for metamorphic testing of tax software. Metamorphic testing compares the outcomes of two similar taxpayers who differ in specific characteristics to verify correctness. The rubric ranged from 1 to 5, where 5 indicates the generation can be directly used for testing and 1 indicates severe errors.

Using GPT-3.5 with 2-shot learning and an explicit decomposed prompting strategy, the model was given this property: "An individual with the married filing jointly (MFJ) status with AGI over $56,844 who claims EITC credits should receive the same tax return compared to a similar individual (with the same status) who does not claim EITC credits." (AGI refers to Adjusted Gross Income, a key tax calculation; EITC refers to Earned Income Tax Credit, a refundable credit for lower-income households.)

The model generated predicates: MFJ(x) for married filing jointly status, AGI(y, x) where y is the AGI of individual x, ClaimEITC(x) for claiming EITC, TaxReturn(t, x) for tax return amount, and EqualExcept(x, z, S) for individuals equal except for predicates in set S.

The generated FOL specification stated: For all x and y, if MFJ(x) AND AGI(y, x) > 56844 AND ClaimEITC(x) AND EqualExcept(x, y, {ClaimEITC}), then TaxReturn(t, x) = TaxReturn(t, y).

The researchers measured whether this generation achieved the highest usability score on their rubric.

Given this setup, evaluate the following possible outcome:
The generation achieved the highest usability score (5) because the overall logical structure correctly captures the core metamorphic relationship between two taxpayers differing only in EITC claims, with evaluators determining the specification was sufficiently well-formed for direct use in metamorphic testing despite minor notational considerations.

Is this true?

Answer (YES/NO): YES